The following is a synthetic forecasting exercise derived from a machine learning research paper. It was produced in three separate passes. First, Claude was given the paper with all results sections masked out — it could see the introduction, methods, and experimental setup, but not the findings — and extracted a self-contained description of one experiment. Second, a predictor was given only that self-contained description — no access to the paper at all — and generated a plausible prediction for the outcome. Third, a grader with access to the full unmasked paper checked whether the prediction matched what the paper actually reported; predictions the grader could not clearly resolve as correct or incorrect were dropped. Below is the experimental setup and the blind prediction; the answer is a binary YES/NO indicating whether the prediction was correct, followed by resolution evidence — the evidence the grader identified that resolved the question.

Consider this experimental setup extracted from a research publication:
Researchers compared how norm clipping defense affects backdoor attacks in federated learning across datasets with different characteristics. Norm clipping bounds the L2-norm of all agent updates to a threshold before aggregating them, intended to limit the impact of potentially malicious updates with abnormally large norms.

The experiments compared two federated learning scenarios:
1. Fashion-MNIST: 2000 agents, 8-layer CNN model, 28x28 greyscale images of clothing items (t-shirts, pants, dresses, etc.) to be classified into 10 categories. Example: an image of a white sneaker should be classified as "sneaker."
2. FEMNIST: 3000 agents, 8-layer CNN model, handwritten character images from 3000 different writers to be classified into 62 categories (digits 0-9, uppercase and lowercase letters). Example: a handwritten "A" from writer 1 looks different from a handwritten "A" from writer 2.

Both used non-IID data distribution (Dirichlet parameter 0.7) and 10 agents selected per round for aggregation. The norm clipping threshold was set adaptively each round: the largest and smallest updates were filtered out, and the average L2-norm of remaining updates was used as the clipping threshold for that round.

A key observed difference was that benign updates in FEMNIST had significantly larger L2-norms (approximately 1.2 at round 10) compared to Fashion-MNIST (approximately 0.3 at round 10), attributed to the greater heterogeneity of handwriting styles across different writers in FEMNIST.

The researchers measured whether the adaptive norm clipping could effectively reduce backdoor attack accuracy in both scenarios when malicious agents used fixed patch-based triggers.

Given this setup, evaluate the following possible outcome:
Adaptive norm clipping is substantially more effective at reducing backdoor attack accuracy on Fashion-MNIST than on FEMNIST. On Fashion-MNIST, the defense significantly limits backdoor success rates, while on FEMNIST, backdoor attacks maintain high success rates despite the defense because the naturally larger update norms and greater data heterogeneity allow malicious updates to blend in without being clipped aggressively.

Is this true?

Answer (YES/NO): YES